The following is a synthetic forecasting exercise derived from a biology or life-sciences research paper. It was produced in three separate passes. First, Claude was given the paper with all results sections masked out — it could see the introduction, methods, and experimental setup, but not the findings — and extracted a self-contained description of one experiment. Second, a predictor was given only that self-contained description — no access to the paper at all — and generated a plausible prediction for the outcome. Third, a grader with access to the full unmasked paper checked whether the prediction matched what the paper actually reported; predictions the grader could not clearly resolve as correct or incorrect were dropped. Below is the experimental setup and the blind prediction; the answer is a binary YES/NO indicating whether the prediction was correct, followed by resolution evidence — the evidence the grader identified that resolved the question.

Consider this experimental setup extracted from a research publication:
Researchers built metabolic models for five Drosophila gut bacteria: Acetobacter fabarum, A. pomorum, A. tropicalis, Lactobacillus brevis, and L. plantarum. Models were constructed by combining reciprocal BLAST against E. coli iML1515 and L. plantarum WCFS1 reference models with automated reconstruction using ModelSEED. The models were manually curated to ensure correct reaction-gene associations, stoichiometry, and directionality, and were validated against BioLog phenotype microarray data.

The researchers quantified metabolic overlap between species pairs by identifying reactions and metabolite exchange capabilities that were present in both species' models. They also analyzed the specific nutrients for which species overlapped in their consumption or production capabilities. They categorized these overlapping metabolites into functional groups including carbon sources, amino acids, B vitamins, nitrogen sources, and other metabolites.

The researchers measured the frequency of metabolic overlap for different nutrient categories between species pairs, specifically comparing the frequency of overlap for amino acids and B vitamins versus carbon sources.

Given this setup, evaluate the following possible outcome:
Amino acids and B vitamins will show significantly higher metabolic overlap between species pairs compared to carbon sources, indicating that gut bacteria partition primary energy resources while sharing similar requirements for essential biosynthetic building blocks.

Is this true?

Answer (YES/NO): YES